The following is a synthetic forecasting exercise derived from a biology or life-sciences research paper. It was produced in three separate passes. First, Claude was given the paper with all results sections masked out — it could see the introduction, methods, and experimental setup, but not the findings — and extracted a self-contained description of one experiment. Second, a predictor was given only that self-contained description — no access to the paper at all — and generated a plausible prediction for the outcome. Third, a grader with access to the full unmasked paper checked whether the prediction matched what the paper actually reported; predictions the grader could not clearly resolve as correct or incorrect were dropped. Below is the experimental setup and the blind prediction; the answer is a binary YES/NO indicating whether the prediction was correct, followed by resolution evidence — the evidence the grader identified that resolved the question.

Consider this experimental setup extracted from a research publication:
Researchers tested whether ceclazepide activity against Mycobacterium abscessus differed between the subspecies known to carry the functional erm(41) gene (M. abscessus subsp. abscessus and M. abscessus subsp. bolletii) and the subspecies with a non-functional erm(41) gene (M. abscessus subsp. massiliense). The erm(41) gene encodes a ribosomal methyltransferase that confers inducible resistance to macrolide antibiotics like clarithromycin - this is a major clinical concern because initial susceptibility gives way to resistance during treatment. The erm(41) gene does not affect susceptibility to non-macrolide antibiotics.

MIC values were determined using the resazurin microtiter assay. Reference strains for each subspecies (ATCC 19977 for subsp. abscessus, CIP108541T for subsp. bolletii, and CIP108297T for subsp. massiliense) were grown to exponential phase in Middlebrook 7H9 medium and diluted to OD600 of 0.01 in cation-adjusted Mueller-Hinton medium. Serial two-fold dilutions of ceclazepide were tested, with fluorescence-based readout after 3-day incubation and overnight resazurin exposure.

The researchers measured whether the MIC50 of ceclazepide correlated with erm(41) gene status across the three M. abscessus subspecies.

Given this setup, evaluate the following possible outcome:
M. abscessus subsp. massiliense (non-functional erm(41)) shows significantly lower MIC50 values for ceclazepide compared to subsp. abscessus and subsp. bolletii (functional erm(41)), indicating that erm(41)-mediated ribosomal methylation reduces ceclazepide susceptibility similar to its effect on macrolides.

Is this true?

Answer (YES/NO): NO